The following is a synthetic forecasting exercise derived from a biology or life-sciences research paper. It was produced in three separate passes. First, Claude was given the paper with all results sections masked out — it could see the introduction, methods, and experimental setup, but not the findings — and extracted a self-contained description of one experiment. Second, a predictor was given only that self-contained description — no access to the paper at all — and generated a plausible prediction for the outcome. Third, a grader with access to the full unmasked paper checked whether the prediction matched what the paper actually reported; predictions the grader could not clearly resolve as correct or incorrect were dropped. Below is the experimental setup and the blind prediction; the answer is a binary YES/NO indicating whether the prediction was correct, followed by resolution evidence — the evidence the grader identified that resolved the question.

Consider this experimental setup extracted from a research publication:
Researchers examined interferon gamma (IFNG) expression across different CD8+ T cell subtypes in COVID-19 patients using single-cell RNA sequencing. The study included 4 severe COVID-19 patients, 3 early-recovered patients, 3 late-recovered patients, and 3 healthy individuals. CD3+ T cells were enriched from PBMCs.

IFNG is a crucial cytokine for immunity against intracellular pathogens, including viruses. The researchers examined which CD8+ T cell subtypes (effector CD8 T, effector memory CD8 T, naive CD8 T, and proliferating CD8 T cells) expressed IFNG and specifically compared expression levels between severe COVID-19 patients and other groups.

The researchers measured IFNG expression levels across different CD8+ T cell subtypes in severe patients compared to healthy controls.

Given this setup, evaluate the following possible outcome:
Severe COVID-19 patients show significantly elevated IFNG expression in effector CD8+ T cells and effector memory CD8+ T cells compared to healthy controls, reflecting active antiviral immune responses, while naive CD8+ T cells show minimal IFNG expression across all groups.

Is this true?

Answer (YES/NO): NO